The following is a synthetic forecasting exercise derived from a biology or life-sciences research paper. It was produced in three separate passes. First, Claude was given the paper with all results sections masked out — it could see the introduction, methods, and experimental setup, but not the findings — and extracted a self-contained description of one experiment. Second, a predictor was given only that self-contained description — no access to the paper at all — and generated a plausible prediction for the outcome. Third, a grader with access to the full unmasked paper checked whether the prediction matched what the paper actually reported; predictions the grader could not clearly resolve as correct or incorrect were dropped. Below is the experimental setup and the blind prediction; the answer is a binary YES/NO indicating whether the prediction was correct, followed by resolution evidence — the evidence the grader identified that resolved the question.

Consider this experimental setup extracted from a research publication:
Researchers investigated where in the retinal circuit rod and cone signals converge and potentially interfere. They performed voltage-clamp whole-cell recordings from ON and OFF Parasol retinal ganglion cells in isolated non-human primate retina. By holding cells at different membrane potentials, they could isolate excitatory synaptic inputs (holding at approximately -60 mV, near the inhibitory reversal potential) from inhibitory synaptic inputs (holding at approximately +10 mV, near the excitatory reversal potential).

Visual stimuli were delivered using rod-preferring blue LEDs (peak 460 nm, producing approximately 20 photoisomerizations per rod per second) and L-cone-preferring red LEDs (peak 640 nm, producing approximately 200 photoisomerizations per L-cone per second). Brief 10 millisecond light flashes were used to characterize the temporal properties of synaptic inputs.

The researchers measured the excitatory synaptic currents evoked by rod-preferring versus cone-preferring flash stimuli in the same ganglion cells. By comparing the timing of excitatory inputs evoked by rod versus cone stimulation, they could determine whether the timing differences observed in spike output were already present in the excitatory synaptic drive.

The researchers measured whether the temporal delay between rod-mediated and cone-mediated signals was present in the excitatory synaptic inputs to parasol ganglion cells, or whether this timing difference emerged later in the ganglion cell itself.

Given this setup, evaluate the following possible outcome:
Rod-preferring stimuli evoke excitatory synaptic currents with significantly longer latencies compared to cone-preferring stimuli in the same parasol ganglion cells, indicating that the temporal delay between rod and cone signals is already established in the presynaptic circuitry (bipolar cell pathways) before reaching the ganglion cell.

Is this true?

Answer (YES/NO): YES